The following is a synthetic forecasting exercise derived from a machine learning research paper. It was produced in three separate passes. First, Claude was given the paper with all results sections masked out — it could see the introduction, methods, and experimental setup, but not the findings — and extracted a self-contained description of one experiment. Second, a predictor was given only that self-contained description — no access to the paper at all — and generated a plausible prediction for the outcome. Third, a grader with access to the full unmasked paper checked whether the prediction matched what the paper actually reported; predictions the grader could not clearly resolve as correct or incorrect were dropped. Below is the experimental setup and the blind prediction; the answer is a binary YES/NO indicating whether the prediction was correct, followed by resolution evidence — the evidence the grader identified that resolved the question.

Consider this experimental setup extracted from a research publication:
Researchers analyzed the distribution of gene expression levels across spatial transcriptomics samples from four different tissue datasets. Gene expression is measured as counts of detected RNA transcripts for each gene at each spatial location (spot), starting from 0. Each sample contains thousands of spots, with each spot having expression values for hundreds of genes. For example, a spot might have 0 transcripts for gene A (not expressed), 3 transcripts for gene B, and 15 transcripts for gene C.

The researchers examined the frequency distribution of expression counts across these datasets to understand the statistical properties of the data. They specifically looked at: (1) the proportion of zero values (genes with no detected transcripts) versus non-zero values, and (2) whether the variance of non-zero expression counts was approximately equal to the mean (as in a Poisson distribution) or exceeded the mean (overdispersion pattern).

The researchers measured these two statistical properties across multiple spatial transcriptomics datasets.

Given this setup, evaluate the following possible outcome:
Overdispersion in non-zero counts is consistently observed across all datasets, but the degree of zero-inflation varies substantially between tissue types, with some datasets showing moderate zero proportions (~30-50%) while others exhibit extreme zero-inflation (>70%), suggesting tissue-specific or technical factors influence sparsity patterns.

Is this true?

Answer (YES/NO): NO